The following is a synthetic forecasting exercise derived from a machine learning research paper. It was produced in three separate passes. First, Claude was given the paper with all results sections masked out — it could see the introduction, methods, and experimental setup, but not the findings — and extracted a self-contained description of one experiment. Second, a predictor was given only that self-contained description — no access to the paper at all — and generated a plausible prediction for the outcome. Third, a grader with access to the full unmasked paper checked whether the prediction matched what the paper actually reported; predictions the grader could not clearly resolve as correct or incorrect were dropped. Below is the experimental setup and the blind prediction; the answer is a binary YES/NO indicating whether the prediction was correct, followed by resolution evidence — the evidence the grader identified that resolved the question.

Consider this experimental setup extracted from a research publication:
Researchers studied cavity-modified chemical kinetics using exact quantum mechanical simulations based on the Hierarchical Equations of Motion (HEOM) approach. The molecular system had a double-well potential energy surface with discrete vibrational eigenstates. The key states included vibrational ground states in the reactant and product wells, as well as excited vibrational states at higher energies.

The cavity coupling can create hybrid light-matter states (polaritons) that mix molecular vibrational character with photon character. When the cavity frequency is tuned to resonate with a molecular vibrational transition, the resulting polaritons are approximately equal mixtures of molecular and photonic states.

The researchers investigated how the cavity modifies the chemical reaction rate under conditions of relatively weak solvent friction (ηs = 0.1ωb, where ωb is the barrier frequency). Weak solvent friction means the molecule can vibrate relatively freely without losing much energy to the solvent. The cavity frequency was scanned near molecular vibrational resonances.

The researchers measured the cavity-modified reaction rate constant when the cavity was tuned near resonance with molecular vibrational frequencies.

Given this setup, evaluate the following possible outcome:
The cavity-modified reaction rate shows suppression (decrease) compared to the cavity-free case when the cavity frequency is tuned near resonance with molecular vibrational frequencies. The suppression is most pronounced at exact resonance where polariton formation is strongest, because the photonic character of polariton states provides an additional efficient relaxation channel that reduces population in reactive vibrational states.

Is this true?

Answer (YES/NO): NO